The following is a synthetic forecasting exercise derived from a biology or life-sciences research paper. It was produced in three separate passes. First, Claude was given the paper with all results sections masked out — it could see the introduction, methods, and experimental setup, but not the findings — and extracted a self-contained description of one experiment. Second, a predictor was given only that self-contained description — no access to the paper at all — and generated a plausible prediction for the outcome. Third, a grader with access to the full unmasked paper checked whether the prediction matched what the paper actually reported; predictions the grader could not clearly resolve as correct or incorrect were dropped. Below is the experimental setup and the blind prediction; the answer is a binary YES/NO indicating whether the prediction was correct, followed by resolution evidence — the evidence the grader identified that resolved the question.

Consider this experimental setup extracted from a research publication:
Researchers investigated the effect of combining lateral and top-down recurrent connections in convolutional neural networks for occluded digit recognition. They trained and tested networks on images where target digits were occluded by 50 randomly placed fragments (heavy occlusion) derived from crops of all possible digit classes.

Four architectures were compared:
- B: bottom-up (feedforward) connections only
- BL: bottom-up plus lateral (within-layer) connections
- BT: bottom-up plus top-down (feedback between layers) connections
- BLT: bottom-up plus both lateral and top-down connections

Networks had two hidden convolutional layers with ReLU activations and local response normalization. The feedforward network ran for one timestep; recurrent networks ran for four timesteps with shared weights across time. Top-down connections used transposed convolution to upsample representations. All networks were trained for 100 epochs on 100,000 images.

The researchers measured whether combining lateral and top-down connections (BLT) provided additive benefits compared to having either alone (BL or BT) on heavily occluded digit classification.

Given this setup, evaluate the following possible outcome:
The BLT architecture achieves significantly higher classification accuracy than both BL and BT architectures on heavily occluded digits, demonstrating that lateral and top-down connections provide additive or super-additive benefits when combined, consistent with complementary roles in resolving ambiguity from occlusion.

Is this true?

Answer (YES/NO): YES